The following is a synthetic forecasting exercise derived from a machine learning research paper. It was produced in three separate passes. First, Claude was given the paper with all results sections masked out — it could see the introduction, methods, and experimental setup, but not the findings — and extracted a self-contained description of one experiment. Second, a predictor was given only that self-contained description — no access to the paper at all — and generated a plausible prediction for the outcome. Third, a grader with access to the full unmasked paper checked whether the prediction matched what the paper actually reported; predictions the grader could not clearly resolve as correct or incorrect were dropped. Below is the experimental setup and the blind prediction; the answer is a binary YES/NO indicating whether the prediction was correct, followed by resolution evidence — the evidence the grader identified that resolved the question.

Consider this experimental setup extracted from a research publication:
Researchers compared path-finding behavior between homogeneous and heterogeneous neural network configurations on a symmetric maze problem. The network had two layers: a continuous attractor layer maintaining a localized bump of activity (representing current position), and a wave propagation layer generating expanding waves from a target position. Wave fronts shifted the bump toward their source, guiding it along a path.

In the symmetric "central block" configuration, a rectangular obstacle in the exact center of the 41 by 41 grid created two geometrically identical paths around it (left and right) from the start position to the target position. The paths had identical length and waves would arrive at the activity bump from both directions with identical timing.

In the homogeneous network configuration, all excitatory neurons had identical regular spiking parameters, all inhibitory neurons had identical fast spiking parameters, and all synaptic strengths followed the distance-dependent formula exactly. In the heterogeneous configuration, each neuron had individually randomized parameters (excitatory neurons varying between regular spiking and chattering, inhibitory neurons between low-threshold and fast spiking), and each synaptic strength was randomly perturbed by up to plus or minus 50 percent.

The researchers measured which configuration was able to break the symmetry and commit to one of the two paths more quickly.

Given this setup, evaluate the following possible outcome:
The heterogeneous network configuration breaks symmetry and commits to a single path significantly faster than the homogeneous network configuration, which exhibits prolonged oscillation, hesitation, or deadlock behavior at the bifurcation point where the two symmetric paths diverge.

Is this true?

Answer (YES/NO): YES